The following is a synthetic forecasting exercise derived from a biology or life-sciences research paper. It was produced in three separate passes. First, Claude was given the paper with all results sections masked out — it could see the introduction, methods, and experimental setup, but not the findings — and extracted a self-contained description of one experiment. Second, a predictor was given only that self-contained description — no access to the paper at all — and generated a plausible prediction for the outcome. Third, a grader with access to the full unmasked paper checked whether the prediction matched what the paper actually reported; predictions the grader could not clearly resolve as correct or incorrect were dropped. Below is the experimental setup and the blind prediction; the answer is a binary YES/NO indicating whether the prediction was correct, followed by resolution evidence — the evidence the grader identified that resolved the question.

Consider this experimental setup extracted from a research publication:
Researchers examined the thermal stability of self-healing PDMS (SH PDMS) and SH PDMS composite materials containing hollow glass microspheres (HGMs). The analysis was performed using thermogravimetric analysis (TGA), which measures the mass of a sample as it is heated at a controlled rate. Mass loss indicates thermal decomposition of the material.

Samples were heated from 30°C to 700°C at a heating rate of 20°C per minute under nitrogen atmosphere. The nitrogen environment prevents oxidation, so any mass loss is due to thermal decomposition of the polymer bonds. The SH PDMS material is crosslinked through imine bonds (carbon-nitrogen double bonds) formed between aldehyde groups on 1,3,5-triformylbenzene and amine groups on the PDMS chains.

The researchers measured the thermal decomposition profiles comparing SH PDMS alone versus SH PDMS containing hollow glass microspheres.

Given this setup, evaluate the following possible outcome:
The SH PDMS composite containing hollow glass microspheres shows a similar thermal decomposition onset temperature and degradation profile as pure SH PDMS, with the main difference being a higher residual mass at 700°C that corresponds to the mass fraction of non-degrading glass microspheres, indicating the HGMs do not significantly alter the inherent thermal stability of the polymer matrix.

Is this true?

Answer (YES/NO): NO